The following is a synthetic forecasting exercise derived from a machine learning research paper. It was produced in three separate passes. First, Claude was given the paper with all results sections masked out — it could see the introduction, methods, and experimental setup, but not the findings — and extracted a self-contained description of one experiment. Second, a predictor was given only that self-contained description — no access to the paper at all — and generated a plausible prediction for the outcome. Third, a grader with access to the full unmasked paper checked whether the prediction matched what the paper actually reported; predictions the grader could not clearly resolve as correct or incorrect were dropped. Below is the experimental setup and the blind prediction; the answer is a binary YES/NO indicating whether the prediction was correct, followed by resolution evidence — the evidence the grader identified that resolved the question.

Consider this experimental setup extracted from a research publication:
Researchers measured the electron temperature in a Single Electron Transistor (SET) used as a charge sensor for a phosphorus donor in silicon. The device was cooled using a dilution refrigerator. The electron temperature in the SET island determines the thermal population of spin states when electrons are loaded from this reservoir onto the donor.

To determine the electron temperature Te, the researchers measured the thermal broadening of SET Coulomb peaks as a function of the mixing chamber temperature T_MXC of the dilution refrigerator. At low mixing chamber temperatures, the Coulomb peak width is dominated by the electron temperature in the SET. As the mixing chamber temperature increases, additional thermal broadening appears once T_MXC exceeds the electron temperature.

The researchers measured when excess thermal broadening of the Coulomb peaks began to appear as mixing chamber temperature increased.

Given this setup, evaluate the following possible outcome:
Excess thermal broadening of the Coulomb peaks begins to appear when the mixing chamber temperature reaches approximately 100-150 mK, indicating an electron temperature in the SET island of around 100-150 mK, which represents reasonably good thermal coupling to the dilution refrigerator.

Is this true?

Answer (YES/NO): NO